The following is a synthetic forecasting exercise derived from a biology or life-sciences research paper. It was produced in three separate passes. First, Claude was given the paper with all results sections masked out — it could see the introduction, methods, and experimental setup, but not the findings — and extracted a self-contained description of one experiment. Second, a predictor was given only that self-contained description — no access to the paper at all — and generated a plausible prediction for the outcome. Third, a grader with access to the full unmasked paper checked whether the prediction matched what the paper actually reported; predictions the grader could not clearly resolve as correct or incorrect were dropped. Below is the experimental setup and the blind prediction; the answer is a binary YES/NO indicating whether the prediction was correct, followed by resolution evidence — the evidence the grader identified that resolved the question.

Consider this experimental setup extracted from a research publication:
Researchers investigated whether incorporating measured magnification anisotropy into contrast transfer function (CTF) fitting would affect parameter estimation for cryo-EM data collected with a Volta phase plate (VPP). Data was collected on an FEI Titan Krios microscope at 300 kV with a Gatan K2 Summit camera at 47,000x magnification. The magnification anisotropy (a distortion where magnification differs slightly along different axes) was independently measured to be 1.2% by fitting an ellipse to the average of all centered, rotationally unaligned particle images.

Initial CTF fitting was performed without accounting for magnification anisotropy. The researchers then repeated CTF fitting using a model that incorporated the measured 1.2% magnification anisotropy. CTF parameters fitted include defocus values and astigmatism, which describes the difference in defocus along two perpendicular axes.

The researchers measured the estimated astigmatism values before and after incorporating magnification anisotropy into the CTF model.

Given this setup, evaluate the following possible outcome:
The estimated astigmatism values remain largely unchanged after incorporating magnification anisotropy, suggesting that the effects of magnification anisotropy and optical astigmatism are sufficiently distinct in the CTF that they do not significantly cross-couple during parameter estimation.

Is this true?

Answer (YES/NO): NO